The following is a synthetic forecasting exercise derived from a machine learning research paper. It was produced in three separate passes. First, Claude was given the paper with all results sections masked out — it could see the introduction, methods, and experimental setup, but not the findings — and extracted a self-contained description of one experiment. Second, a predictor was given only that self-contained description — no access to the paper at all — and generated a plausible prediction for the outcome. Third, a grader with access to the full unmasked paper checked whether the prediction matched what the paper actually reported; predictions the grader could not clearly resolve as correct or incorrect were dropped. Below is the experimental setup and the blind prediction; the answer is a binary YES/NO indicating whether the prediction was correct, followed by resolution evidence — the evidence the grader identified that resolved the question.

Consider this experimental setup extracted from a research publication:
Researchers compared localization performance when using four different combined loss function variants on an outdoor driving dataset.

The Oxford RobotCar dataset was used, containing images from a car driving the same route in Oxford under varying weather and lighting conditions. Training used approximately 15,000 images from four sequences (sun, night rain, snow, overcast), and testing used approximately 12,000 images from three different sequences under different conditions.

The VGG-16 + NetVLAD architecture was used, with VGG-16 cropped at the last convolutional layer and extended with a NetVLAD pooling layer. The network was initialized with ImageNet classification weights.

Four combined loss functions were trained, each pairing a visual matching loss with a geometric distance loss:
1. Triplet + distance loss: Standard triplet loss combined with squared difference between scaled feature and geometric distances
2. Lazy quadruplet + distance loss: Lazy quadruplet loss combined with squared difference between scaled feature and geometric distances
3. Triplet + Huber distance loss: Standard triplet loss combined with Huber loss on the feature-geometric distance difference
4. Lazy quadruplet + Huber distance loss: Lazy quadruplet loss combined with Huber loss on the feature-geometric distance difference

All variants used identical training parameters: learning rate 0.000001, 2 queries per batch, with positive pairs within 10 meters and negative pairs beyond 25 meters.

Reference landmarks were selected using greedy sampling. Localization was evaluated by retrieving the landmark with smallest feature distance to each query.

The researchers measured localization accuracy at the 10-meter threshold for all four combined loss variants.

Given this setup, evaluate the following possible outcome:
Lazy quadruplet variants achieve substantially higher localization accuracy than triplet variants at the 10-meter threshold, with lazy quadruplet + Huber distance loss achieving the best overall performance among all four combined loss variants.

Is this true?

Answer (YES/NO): NO